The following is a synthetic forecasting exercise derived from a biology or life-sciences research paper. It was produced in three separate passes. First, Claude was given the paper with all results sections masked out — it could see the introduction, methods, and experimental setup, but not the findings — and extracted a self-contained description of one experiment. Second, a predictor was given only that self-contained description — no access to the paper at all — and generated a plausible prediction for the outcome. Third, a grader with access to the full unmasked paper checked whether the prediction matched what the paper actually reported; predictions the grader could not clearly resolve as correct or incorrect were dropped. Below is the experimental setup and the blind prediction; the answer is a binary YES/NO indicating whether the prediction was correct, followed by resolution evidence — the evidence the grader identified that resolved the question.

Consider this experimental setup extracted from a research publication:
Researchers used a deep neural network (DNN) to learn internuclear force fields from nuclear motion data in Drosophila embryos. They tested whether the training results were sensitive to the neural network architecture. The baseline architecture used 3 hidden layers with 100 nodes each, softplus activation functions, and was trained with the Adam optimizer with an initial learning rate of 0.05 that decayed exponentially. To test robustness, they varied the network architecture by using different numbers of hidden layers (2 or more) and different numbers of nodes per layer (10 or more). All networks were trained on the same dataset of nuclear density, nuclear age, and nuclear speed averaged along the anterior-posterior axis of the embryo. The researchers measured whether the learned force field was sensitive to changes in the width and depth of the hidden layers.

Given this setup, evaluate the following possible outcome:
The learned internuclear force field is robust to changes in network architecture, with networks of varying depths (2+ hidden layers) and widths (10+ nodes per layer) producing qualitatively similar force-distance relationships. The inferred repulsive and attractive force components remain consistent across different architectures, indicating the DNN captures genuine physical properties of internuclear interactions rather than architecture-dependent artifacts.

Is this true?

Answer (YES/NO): YES